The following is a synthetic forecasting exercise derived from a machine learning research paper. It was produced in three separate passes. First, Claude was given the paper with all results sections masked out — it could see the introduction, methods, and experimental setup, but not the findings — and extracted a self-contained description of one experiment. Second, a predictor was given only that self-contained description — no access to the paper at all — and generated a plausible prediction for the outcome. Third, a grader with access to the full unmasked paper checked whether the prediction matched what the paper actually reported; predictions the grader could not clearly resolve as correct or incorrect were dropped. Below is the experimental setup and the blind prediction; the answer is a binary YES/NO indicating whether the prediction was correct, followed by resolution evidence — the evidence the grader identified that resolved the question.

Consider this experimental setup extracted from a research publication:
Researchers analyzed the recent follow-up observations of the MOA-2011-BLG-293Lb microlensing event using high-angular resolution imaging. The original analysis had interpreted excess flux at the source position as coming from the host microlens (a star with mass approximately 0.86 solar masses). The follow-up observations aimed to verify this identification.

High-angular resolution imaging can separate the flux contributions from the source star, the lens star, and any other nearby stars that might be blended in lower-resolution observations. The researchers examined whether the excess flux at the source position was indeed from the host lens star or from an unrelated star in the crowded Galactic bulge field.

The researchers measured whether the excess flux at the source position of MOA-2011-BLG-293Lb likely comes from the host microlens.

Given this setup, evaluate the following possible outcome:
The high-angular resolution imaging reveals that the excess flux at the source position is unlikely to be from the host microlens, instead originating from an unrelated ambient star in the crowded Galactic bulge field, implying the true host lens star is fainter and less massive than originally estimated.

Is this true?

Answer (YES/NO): YES